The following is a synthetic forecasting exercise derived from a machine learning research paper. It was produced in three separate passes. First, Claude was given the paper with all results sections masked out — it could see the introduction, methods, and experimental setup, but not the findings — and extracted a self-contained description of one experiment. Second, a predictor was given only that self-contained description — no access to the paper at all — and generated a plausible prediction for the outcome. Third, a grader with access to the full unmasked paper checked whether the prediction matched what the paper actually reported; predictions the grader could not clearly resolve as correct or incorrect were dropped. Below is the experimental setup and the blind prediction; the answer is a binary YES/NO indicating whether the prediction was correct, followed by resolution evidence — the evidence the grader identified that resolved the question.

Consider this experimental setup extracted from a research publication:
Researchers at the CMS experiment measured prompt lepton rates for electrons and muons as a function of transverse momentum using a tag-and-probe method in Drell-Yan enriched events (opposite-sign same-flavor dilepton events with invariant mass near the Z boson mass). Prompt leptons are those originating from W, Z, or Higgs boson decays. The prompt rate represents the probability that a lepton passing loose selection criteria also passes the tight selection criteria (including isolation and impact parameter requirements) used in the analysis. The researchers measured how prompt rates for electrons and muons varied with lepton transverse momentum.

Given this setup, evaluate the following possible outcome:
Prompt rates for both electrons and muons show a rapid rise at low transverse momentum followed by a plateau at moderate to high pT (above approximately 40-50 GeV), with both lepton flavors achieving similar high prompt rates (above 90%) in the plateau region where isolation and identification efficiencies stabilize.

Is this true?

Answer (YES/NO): YES